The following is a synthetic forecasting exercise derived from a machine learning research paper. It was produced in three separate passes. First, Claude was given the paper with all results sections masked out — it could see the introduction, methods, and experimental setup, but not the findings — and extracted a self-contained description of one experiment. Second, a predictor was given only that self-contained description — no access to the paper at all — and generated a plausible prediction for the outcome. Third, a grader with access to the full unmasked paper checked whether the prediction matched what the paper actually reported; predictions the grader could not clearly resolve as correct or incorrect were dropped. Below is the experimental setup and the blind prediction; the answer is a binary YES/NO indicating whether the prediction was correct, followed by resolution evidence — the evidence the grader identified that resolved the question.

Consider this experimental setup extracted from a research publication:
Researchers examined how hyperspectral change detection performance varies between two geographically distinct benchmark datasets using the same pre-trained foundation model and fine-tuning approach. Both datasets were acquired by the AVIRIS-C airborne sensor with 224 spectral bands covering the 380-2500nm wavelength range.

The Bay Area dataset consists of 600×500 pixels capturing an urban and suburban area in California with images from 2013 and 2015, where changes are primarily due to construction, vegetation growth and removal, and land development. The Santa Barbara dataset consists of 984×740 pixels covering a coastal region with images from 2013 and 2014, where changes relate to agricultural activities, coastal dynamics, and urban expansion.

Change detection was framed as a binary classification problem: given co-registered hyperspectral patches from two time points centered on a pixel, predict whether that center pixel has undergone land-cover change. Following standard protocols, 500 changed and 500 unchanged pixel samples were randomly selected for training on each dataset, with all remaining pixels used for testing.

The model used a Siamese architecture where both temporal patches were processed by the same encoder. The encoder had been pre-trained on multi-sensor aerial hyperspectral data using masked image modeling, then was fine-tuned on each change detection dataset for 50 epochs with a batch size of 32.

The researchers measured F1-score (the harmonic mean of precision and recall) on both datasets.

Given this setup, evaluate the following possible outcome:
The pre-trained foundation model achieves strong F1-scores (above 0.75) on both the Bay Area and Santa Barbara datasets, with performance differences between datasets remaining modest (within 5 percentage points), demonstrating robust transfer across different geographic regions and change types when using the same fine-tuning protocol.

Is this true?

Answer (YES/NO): YES